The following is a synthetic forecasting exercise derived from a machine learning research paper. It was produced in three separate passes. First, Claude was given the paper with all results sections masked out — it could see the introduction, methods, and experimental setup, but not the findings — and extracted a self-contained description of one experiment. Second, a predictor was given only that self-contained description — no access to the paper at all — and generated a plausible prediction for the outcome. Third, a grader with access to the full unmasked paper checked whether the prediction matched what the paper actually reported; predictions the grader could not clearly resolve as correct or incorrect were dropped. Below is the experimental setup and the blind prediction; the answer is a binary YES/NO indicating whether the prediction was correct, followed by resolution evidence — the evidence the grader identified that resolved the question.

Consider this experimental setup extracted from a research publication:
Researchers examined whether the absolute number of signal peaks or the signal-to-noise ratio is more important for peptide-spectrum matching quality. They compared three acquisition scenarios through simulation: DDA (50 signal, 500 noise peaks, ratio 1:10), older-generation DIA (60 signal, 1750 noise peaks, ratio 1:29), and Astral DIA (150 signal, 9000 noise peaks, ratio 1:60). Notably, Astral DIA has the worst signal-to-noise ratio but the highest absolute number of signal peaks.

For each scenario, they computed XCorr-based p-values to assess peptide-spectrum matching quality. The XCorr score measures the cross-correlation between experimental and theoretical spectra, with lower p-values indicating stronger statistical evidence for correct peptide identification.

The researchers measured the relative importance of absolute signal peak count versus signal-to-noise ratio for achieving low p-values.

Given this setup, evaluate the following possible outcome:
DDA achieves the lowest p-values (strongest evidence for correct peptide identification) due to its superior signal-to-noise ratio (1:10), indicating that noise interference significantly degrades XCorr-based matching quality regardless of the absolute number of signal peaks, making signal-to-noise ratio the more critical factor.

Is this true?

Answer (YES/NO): NO